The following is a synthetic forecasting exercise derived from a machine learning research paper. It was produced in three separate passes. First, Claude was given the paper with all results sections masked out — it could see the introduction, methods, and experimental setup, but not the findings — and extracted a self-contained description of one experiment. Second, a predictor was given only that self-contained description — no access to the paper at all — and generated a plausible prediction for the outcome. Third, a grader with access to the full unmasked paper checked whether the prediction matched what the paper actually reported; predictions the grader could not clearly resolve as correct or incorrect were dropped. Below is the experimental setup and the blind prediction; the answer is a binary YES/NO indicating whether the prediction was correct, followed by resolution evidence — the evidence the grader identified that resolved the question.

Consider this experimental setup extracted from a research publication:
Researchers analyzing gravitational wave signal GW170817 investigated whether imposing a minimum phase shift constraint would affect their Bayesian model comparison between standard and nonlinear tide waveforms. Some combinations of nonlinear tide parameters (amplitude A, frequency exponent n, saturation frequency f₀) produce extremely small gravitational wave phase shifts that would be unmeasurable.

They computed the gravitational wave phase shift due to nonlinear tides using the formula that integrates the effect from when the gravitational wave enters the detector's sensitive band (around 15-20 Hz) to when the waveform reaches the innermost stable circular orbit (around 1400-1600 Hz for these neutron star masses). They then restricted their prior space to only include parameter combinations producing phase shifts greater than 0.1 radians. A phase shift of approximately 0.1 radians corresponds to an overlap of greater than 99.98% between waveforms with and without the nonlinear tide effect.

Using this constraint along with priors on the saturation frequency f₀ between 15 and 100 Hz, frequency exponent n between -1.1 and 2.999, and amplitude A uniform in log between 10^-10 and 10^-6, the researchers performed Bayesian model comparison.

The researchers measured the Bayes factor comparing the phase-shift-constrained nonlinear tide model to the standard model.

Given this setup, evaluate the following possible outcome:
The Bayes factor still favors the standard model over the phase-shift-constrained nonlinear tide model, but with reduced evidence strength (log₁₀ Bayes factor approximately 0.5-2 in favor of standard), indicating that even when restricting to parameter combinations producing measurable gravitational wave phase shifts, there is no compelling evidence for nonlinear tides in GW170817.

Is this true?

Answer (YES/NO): NO